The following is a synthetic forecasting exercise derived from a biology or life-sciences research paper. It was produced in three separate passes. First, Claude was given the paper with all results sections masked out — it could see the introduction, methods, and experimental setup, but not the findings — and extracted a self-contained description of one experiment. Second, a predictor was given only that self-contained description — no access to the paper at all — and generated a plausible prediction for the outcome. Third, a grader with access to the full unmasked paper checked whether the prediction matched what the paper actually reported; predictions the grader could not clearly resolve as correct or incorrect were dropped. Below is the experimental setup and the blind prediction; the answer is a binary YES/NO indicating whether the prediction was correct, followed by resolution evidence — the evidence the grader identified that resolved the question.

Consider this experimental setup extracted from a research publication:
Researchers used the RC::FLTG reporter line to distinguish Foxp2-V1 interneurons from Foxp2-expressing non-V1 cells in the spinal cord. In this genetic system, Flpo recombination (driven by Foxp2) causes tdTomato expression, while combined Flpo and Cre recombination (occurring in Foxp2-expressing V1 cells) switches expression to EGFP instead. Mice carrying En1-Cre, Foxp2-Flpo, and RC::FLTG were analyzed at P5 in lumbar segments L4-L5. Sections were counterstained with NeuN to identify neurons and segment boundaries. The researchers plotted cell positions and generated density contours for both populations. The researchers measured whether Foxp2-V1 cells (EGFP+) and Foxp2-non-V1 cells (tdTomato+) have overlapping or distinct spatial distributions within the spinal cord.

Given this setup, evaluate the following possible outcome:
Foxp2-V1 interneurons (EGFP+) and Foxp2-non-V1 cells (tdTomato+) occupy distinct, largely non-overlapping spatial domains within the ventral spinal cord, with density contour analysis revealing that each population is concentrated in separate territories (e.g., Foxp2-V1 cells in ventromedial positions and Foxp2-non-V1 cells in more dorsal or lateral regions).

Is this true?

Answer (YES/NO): NO